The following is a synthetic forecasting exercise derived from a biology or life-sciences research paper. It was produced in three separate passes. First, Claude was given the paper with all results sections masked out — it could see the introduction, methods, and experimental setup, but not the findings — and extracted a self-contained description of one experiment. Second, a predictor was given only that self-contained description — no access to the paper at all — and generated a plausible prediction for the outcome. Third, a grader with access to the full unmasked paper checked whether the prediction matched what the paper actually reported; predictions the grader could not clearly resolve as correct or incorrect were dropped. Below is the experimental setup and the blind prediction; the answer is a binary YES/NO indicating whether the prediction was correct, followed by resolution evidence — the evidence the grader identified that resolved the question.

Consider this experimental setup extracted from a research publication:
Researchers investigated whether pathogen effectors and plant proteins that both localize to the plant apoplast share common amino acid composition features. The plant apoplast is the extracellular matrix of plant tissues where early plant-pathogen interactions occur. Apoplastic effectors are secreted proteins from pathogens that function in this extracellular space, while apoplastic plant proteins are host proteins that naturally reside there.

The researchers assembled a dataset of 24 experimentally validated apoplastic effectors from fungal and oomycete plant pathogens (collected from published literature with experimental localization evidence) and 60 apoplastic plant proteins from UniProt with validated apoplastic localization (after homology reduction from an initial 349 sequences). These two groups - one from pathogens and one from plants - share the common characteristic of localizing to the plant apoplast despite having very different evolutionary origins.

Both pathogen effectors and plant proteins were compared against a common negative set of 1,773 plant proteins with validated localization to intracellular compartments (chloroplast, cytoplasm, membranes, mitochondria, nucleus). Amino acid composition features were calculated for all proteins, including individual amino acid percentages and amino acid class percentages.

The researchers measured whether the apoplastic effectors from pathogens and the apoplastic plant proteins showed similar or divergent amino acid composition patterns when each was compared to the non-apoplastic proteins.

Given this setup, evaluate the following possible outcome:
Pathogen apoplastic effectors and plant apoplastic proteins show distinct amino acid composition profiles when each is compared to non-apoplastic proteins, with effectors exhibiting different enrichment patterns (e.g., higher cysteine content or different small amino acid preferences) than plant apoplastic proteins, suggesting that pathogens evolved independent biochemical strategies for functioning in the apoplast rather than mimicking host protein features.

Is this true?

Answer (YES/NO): NO